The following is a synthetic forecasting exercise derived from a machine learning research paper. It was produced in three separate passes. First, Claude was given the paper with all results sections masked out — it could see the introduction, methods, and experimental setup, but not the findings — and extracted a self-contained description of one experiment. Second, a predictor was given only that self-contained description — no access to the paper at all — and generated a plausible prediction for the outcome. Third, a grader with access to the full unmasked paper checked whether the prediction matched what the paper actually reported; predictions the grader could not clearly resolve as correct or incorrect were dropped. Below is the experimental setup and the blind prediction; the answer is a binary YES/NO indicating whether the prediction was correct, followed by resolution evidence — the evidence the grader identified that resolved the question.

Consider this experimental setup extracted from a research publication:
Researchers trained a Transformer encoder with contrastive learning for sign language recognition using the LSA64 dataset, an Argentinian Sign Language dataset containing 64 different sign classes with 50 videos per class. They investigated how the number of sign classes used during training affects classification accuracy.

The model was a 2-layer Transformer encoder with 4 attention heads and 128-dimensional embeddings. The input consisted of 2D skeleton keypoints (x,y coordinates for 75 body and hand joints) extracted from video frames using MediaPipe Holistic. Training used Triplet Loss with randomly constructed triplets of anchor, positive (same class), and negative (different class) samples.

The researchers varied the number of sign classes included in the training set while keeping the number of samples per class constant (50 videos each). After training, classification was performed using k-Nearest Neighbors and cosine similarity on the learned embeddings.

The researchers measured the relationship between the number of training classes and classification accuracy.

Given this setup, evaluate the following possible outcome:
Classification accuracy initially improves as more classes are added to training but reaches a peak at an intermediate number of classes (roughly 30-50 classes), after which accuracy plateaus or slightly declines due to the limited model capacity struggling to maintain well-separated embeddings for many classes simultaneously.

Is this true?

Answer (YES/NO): NO